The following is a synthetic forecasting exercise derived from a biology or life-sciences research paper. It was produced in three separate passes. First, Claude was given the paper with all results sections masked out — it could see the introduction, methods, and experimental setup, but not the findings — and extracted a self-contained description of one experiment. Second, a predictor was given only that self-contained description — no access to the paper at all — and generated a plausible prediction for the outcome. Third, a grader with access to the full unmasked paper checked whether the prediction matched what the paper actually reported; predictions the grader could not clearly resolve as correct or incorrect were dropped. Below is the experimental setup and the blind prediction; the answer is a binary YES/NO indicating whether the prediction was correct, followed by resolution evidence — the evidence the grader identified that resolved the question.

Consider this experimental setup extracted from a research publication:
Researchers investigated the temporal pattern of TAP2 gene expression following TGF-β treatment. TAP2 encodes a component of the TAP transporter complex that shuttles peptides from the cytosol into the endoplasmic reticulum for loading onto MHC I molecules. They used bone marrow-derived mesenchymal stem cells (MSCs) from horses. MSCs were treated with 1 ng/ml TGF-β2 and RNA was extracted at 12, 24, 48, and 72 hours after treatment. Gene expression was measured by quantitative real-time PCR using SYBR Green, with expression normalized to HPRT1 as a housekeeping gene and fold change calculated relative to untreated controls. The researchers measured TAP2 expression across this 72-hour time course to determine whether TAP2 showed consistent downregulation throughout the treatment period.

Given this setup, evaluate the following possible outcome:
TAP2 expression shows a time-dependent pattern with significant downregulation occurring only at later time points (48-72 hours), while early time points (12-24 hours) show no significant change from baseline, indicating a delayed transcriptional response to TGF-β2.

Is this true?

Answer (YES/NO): NO